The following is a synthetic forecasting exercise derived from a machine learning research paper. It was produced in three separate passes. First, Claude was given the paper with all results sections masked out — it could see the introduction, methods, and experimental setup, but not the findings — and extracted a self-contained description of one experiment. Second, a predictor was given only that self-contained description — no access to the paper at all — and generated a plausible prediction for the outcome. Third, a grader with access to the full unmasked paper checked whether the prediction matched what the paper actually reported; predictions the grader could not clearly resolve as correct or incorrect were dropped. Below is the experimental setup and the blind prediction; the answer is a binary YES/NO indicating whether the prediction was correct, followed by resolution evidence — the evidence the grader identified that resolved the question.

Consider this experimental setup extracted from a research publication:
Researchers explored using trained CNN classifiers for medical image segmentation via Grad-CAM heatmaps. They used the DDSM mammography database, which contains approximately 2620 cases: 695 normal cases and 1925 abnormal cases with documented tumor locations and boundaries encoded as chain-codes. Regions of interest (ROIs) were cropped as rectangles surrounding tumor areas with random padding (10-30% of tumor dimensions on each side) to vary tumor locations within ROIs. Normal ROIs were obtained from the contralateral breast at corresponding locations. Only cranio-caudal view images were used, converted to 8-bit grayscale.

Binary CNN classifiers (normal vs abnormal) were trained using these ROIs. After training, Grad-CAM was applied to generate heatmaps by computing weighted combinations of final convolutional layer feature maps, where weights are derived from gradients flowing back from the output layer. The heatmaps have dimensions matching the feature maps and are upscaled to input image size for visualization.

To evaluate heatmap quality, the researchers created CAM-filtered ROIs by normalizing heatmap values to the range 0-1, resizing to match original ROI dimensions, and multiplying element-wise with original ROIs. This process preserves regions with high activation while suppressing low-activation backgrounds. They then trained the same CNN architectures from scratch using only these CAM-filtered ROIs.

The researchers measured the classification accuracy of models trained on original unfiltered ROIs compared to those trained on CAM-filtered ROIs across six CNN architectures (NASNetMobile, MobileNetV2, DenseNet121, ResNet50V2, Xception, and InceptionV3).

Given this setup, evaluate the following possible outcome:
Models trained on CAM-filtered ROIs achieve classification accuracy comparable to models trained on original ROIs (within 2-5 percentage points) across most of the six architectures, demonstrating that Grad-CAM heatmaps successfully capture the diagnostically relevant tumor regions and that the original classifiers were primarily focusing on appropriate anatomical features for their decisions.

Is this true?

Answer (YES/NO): NO